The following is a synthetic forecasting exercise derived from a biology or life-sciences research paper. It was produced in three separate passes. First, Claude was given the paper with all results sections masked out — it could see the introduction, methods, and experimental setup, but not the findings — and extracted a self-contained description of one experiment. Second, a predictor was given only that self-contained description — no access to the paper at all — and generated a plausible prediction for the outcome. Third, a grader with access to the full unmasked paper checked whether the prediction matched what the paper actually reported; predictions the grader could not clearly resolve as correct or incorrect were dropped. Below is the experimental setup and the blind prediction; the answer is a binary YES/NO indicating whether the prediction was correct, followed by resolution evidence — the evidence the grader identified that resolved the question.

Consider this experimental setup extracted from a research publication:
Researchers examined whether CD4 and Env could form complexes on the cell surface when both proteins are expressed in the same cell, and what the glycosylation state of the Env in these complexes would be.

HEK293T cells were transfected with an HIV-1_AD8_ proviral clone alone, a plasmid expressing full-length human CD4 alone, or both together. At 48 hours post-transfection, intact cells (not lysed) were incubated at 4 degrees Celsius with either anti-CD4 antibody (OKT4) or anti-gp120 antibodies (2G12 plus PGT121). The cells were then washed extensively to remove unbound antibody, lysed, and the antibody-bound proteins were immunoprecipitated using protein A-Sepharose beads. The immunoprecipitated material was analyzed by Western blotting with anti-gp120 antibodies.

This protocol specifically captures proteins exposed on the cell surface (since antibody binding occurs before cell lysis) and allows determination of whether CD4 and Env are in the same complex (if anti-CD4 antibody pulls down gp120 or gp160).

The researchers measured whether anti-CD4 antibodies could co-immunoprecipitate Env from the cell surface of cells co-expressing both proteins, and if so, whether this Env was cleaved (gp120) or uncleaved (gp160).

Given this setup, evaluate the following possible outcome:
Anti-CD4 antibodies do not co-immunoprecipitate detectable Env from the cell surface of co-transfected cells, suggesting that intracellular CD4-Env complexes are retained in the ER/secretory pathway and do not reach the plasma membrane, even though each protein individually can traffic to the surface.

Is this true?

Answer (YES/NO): NO